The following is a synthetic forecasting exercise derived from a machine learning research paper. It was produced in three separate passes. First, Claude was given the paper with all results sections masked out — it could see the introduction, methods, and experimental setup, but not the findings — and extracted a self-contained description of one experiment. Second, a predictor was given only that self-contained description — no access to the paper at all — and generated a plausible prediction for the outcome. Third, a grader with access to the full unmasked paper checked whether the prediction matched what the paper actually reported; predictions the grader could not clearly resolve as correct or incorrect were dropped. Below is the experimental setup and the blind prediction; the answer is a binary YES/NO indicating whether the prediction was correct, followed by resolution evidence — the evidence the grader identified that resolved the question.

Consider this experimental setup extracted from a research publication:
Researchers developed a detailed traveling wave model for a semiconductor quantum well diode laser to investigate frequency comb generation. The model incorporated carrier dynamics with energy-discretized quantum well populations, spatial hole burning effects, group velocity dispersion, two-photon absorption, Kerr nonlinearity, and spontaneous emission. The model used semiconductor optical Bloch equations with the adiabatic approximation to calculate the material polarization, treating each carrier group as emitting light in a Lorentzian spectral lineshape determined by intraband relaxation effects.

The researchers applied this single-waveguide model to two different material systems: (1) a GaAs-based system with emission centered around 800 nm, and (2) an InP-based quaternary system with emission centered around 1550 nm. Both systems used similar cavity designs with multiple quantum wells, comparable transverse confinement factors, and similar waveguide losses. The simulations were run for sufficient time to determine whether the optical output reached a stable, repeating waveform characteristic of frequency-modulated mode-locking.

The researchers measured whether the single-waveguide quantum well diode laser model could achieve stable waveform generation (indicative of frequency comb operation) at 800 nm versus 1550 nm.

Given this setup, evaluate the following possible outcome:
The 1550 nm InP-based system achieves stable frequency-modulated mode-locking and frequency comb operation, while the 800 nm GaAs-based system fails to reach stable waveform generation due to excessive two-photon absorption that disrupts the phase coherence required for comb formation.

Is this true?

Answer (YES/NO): NO